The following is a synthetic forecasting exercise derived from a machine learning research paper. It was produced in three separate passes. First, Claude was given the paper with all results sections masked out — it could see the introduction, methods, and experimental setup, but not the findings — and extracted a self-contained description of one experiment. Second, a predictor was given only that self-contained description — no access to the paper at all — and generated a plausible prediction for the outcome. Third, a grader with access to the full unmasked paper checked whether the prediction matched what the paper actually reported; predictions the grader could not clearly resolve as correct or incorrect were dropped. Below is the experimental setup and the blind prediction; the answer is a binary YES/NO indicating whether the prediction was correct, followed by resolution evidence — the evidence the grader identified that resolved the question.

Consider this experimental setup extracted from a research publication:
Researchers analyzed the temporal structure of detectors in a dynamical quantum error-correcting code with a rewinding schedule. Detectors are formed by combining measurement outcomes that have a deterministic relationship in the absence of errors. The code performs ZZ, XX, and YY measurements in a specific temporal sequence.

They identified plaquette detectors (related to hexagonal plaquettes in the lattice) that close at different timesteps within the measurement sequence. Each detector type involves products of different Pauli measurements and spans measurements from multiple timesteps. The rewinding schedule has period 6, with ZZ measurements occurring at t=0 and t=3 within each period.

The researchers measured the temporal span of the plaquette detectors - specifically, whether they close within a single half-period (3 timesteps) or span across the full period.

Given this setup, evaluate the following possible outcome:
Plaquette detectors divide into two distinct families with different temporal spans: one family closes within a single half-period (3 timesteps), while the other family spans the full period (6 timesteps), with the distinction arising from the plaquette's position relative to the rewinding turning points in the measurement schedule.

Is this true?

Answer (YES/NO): NO